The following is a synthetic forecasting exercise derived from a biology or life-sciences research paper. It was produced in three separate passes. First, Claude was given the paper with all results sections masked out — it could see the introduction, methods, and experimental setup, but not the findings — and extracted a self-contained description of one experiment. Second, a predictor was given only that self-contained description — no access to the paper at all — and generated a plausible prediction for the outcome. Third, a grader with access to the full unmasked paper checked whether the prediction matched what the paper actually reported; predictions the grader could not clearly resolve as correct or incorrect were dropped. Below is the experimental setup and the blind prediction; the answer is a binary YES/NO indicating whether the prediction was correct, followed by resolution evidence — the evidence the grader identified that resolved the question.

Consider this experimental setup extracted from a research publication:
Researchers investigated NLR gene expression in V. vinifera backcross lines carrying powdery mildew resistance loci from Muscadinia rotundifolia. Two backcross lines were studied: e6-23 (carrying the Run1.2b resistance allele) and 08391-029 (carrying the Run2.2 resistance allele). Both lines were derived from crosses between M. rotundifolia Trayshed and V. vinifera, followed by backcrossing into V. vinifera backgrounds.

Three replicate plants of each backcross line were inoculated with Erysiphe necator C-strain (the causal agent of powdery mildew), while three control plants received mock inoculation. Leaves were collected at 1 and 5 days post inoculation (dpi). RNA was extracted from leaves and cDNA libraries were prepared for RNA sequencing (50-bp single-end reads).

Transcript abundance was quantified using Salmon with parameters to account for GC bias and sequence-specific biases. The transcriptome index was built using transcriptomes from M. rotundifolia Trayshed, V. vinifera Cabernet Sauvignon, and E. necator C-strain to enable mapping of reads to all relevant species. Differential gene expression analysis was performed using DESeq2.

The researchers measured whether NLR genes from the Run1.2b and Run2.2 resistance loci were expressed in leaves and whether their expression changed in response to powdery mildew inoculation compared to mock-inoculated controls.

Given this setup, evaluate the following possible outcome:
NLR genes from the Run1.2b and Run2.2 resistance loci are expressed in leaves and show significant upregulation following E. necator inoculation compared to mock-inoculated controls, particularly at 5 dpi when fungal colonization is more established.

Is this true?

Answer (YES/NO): NO